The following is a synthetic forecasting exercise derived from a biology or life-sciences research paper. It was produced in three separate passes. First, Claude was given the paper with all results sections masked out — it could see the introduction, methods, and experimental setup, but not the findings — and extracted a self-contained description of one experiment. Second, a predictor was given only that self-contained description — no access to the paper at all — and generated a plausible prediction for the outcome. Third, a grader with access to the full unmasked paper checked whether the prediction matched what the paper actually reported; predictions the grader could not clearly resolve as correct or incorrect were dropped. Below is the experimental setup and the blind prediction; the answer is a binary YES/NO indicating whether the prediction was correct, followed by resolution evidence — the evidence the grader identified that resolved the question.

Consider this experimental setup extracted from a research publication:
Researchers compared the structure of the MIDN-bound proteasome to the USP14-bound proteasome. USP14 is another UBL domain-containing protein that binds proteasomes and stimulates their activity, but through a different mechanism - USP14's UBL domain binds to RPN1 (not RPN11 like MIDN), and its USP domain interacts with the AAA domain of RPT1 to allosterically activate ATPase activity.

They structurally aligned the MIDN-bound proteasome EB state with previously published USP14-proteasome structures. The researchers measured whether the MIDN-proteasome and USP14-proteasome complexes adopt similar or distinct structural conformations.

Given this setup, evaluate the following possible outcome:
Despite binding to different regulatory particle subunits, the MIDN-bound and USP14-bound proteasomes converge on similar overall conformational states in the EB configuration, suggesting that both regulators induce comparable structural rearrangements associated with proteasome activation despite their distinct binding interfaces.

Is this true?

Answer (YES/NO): NO